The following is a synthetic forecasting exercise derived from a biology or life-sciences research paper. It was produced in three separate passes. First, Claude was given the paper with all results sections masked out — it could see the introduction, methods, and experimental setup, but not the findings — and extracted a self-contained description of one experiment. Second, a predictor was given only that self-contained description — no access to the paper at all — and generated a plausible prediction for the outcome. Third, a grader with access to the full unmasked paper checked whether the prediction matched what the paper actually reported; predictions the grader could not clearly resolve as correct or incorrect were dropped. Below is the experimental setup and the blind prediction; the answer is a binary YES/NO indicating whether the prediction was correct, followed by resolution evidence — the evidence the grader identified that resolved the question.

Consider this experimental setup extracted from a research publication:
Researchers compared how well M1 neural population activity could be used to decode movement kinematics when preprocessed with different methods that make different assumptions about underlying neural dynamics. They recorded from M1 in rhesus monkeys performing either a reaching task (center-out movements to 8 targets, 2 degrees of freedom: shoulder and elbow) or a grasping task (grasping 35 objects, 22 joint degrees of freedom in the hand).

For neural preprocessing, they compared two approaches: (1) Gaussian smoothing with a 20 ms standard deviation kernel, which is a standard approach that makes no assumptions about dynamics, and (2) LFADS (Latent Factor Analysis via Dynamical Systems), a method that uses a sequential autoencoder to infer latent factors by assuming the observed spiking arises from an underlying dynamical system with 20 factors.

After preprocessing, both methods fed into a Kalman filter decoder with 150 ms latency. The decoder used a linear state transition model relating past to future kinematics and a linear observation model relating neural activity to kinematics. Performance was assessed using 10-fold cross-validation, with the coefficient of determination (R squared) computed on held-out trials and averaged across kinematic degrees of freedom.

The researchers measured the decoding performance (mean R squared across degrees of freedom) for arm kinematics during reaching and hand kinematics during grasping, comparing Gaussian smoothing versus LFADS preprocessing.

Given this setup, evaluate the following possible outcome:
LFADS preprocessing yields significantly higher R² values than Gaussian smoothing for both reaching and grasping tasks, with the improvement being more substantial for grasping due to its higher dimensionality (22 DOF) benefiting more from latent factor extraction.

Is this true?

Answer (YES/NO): NO